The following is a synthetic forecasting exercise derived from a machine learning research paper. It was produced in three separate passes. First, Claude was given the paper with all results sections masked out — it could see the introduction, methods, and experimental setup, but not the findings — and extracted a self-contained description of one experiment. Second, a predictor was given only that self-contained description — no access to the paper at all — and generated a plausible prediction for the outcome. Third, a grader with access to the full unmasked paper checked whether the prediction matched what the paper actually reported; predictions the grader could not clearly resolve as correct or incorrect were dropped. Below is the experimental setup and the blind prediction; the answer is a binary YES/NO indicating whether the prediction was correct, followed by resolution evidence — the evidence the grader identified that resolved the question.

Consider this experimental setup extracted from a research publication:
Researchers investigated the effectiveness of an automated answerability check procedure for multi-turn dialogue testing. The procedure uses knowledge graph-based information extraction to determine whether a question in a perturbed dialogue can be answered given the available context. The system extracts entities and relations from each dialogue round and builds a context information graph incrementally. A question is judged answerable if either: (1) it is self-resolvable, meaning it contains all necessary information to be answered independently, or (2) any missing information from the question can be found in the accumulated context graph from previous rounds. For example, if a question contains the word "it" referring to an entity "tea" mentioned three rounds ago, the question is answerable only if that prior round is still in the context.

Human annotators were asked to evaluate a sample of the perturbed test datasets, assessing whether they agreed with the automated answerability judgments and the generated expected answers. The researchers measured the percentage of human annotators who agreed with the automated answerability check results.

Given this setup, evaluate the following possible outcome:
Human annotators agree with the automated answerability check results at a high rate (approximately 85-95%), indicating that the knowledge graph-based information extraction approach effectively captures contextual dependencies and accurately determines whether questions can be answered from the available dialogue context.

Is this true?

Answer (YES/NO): YES